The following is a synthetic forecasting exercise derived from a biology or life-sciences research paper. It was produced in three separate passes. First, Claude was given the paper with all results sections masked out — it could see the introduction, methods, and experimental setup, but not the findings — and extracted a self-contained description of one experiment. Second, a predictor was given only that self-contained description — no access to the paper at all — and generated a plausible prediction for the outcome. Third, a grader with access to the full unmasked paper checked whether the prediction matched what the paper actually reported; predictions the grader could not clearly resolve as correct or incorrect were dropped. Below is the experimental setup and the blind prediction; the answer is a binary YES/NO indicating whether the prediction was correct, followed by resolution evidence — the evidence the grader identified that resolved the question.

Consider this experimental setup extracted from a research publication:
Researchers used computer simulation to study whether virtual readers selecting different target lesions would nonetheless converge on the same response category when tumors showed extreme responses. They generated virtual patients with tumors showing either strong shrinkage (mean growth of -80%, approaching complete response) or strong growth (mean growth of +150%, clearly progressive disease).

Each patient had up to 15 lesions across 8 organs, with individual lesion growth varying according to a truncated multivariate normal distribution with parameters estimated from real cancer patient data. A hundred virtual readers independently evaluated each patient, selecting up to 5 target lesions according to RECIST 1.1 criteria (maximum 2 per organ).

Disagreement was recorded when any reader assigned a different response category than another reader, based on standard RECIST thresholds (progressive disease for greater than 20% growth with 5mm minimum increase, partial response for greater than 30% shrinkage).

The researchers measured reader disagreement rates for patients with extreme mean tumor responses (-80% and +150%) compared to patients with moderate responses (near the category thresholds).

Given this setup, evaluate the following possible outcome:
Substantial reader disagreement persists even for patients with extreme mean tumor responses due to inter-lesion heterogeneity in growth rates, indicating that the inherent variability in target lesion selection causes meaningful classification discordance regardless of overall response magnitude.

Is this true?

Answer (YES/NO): NO